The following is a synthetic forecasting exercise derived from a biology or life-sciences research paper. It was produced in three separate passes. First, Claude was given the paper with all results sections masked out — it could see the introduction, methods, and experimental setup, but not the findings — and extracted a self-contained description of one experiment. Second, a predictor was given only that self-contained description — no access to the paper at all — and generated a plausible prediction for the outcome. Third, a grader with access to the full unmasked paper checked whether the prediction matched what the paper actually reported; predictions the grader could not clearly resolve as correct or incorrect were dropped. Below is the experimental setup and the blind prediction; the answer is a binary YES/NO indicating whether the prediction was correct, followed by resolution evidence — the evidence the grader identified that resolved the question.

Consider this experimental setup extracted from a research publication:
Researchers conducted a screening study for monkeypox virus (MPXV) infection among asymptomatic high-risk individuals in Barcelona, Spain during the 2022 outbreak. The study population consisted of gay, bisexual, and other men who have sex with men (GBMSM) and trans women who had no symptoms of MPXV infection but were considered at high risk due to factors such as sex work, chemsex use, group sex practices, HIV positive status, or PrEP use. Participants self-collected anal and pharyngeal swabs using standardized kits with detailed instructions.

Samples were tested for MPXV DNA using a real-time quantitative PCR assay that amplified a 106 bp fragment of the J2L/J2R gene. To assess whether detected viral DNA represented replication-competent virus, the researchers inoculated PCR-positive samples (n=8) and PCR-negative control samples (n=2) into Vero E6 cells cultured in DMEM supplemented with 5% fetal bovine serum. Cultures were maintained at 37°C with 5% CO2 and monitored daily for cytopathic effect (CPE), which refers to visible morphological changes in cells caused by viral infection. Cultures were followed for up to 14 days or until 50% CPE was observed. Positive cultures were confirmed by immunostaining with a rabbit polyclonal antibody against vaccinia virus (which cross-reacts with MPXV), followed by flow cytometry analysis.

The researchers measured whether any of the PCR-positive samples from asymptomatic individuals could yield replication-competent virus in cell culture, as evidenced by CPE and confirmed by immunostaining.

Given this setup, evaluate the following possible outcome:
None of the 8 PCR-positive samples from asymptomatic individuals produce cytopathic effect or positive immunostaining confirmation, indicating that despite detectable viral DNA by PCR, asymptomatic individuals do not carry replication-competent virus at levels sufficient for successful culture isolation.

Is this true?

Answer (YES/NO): NO